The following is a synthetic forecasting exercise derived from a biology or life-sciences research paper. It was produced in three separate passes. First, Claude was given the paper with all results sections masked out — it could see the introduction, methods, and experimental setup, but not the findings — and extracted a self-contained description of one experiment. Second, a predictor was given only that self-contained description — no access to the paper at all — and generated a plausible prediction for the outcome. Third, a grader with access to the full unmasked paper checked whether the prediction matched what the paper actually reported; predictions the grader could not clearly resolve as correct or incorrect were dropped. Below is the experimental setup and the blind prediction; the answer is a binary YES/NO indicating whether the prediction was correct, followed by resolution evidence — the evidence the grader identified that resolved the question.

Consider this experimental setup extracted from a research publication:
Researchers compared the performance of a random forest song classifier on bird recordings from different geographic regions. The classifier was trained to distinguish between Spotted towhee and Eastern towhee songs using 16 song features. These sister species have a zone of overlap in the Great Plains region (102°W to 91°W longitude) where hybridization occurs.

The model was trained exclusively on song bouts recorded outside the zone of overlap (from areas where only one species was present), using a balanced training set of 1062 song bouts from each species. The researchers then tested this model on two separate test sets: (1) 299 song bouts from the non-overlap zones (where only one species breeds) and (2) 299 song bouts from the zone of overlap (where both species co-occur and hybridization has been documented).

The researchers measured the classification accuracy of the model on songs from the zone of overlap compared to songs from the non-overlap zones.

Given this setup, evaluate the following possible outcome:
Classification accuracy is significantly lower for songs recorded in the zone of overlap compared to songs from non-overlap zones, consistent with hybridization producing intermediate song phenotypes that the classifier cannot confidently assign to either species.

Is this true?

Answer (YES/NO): YES